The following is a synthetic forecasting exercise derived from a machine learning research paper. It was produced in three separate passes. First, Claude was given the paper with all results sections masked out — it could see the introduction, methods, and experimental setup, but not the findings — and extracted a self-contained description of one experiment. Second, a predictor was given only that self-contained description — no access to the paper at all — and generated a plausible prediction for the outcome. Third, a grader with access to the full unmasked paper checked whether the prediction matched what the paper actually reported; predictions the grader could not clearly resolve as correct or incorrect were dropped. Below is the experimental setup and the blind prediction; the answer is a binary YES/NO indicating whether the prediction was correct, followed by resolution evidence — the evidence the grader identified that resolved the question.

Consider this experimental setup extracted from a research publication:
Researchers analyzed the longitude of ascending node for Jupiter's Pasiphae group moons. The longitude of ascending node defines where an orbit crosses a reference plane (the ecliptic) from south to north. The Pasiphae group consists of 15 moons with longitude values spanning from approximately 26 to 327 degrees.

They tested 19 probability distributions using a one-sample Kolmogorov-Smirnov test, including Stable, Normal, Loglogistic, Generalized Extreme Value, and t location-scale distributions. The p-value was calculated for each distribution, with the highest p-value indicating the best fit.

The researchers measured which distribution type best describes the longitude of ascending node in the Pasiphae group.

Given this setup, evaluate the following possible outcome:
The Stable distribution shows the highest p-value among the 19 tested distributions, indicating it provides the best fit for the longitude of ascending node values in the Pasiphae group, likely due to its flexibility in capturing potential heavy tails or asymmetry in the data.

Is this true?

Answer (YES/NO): YES